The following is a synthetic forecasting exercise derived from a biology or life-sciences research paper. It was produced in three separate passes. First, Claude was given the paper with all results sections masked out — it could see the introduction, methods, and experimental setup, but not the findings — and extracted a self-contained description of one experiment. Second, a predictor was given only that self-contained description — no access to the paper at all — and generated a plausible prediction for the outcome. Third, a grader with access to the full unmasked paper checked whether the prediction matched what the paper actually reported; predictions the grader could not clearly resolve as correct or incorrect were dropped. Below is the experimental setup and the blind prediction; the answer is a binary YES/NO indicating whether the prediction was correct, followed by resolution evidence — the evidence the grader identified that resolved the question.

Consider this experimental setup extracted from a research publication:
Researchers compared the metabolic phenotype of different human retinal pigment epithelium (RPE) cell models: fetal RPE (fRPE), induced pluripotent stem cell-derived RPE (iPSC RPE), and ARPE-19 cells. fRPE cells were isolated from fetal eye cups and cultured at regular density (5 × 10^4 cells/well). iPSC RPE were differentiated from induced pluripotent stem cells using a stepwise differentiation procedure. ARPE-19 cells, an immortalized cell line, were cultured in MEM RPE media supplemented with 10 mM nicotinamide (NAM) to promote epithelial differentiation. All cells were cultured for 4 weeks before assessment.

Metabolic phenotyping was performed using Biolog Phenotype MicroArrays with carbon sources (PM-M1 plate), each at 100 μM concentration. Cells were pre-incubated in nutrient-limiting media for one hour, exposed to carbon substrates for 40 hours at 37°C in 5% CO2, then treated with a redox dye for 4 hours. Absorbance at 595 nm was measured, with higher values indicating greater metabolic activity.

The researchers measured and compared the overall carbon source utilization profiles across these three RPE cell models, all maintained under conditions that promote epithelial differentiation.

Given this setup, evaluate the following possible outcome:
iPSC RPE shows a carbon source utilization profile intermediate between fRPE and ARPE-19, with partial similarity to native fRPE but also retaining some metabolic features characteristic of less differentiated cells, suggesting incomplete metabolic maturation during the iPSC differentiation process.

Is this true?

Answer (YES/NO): NO